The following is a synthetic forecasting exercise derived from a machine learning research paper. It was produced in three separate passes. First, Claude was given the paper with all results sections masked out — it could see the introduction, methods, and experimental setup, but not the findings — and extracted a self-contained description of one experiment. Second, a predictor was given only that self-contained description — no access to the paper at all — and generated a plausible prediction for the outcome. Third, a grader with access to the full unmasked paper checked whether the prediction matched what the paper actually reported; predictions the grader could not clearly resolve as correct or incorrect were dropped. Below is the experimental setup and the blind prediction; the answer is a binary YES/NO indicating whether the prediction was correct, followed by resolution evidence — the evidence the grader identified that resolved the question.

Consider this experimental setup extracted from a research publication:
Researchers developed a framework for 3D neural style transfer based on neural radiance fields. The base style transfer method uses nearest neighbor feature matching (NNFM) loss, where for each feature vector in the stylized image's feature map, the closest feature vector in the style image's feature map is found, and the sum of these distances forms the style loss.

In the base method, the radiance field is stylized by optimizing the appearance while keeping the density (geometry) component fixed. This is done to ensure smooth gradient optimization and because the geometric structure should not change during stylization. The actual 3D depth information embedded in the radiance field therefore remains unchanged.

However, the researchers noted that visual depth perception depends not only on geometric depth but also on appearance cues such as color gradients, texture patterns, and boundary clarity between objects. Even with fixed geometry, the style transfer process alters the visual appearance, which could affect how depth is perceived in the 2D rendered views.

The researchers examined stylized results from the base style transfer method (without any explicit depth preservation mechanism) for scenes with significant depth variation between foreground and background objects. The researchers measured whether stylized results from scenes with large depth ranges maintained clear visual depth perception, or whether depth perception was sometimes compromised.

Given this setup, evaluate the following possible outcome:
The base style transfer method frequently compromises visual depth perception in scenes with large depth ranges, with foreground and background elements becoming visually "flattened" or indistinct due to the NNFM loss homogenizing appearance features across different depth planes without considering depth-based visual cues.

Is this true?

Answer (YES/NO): YES